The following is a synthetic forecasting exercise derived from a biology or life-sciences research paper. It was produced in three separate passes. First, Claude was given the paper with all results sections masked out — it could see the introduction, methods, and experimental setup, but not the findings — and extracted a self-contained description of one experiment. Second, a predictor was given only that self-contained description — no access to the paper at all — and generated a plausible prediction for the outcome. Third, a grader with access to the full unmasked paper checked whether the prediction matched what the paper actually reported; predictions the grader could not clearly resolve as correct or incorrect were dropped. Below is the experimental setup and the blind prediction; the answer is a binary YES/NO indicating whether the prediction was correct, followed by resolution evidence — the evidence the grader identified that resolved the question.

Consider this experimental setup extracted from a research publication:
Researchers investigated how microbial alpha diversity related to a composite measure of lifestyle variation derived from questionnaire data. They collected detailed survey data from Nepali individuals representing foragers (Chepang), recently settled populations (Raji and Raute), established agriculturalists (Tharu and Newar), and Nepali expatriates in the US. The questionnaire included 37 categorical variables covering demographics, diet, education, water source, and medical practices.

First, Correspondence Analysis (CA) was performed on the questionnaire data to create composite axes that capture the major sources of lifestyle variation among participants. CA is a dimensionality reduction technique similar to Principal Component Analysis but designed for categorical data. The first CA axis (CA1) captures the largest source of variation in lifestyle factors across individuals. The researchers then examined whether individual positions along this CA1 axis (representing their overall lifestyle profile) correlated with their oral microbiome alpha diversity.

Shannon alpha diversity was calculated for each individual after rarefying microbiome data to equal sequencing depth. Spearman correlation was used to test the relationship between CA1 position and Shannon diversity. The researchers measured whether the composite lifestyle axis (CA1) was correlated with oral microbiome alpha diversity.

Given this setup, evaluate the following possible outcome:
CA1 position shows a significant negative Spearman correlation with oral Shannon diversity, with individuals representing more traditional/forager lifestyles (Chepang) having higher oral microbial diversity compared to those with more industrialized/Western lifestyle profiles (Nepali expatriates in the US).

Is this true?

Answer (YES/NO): NO